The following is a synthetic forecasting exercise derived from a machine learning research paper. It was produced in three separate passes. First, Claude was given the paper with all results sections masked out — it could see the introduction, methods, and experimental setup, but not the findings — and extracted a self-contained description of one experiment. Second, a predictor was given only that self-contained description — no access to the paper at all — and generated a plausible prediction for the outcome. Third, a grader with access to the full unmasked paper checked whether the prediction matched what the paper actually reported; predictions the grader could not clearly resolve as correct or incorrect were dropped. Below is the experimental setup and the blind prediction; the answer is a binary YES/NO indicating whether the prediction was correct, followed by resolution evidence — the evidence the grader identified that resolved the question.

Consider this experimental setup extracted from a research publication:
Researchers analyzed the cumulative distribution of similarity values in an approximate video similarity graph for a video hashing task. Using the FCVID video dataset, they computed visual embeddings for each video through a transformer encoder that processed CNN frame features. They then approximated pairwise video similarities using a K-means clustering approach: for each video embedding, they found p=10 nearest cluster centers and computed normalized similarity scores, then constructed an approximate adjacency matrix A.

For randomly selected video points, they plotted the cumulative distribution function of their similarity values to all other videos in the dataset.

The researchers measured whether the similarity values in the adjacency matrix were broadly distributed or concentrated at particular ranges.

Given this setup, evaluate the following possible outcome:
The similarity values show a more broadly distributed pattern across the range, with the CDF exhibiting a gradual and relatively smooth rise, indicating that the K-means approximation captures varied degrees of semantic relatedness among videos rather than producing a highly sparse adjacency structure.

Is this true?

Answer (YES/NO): NO